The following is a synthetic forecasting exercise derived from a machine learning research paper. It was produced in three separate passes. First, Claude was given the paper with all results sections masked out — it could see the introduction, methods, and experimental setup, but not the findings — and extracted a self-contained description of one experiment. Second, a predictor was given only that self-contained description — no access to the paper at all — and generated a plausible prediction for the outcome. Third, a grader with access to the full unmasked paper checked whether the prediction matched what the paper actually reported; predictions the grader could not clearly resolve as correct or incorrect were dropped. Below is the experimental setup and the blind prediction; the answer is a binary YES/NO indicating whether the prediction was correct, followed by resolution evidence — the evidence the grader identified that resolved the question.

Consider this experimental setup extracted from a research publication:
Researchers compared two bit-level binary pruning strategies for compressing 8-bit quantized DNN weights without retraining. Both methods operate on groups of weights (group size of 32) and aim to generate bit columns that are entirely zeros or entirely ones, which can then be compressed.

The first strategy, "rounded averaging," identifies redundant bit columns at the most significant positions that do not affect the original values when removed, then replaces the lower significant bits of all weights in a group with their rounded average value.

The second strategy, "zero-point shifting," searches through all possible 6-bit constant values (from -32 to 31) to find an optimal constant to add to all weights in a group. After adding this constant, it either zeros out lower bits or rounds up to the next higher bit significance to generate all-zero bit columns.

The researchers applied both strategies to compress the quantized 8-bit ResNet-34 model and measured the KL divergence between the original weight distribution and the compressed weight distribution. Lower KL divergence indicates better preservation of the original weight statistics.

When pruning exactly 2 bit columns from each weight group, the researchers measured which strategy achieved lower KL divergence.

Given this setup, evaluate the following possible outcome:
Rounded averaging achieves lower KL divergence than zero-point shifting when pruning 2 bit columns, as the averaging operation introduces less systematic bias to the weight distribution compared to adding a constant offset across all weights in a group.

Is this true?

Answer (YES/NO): YES